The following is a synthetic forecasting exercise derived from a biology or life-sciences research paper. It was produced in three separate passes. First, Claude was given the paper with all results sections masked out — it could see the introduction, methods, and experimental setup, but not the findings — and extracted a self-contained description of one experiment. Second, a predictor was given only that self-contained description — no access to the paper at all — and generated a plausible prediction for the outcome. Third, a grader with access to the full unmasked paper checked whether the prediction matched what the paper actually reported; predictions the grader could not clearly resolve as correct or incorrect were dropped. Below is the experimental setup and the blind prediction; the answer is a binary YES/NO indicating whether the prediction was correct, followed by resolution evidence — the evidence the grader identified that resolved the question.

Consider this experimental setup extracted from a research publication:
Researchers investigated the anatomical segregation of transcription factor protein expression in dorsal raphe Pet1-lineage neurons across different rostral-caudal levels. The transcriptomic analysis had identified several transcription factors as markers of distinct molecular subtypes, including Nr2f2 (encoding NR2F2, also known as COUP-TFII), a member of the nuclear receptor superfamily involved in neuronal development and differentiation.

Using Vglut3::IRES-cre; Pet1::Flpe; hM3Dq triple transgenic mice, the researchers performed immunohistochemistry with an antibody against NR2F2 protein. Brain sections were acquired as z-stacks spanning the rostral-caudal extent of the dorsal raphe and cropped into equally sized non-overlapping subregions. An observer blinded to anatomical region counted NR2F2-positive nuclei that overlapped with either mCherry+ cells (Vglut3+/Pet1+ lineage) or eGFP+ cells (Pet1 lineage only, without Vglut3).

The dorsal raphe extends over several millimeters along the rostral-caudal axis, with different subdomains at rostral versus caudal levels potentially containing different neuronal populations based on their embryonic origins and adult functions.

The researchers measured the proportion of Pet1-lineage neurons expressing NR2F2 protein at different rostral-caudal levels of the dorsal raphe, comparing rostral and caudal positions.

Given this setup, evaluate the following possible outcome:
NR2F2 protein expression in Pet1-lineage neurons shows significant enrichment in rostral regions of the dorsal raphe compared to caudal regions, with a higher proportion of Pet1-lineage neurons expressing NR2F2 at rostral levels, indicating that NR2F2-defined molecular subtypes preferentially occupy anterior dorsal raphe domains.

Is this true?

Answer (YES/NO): NO